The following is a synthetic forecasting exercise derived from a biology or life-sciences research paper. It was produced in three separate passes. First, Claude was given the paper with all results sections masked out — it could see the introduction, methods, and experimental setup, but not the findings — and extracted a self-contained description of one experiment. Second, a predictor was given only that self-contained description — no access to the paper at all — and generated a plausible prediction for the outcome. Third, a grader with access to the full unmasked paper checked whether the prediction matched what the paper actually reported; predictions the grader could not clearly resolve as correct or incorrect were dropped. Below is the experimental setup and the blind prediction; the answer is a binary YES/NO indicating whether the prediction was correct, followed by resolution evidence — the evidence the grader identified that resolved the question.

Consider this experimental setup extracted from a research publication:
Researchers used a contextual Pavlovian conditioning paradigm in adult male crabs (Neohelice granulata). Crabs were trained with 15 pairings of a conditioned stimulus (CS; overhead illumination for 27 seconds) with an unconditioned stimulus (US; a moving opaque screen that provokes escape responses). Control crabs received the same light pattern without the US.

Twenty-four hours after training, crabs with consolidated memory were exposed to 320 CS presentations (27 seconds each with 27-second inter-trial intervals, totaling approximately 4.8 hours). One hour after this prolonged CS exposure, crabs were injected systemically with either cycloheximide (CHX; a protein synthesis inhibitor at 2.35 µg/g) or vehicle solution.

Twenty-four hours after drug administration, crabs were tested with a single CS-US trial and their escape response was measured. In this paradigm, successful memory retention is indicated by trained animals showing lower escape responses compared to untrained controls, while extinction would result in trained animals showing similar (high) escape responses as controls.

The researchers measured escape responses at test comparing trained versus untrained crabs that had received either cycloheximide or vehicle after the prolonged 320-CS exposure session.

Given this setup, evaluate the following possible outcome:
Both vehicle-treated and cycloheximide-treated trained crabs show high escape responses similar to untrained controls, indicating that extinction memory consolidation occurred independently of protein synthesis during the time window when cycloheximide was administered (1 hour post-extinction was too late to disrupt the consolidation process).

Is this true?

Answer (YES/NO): NO